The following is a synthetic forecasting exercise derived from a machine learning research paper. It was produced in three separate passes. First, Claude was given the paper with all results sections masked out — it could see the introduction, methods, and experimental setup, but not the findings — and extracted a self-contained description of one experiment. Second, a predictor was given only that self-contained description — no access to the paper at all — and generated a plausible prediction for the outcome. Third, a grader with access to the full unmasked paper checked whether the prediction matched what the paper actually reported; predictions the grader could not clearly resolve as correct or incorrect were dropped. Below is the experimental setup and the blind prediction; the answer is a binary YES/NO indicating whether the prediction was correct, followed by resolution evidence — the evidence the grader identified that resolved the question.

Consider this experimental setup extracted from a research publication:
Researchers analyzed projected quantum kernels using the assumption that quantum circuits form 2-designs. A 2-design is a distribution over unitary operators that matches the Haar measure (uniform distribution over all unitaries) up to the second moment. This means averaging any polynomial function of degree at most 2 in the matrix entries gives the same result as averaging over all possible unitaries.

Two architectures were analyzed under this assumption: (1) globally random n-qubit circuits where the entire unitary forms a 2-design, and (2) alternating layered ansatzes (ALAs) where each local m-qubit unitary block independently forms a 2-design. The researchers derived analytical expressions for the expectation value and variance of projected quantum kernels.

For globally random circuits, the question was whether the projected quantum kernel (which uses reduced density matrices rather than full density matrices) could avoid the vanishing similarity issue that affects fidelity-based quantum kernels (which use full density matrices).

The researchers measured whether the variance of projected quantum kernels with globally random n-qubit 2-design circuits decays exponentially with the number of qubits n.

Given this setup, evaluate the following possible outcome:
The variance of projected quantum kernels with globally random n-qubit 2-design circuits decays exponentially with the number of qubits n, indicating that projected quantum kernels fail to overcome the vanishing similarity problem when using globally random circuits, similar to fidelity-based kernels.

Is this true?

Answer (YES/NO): YES